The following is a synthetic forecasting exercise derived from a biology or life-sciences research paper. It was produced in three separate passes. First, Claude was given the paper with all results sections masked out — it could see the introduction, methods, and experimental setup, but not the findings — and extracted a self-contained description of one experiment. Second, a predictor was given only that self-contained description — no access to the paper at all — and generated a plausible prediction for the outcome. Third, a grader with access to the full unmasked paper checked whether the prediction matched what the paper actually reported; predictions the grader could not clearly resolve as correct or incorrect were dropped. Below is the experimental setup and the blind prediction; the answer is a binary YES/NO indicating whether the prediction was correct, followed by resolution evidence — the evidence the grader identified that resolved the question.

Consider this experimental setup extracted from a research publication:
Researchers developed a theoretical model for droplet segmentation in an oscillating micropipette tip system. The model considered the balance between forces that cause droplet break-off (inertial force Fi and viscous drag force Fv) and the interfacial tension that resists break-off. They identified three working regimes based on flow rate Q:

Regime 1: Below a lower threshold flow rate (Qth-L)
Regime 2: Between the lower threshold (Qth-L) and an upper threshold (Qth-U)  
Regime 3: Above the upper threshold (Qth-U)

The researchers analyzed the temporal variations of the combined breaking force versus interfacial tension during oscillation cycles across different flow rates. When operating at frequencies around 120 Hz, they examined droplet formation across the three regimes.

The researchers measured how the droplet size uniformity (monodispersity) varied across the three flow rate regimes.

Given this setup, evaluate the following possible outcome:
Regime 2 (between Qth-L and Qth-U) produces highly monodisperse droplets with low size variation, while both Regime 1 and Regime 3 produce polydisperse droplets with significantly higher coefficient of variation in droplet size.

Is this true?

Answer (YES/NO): NO